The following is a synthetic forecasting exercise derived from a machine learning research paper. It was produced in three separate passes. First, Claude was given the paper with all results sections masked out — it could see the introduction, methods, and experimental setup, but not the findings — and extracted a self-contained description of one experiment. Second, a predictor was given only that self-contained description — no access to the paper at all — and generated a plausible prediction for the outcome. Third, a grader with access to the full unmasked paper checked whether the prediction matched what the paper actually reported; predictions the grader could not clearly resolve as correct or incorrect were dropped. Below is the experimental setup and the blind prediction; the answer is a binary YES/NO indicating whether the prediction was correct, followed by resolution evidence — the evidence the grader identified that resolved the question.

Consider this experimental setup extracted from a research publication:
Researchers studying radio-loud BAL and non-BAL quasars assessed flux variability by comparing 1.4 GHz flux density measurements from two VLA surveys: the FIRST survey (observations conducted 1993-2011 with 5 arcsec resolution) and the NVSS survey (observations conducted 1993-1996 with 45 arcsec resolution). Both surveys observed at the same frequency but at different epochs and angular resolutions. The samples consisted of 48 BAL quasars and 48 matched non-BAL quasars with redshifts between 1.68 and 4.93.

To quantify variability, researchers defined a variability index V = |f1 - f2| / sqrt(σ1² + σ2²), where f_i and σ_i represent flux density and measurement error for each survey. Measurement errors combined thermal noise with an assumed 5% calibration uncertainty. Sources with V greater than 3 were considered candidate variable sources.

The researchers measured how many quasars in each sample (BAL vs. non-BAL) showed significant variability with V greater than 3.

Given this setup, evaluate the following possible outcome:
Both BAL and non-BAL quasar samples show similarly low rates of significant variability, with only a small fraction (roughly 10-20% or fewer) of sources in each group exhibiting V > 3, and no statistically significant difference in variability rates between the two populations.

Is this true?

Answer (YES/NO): YES